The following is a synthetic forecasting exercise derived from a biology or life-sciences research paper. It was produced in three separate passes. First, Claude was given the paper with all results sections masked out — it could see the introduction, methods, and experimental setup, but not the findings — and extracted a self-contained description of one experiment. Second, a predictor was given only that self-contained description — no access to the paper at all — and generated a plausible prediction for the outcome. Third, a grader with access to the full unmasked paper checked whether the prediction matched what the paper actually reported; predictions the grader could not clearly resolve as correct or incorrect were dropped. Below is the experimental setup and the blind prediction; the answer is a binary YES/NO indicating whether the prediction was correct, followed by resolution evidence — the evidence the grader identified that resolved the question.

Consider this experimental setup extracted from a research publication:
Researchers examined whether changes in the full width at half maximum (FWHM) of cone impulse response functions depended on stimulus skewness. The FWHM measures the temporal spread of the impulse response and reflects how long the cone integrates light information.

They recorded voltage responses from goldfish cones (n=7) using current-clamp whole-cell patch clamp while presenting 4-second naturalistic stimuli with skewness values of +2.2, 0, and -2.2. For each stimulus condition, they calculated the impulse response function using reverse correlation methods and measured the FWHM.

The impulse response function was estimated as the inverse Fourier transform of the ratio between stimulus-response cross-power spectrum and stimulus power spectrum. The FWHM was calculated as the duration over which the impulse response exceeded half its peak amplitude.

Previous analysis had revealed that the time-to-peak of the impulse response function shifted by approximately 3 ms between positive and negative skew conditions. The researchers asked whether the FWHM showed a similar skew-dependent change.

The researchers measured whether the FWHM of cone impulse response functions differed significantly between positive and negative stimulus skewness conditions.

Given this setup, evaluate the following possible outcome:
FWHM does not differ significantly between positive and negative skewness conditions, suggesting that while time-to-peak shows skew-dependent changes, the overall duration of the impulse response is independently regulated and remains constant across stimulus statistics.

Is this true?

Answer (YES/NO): YES